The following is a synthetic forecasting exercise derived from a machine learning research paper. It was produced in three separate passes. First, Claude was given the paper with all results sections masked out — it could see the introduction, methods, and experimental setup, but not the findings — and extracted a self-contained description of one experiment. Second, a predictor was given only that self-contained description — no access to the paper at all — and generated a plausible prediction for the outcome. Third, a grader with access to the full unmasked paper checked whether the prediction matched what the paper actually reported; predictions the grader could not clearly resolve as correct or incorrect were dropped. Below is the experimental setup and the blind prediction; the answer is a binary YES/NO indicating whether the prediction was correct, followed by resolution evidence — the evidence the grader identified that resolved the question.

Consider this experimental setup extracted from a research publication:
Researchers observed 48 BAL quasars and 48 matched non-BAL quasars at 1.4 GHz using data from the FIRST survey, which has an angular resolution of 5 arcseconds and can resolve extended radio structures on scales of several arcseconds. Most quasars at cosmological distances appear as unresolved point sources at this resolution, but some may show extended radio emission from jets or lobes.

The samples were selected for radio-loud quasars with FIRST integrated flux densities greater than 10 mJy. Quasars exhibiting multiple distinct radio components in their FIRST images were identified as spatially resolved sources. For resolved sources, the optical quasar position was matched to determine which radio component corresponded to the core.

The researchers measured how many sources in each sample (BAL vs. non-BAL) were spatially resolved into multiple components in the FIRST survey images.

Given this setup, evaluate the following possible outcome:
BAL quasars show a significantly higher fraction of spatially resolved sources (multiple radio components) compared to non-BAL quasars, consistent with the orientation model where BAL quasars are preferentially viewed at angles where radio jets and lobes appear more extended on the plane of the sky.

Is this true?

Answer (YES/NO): NO